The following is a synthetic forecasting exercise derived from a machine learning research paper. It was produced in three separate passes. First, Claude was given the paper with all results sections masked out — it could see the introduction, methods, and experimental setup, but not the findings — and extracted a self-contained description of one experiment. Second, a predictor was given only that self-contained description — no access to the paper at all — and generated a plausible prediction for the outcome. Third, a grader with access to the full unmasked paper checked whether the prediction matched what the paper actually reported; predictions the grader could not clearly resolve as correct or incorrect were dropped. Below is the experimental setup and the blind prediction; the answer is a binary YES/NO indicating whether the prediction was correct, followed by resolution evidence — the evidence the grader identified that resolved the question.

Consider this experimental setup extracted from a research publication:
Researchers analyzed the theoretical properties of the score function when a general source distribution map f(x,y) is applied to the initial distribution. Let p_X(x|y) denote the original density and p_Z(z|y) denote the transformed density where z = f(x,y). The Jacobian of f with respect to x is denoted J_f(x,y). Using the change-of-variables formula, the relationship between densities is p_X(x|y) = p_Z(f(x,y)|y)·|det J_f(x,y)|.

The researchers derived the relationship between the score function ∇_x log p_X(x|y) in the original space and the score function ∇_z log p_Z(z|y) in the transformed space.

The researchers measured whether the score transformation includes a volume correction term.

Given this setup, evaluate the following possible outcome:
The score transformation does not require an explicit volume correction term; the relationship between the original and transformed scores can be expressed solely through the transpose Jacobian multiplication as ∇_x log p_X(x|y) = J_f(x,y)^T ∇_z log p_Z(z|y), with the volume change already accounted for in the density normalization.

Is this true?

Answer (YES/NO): NO